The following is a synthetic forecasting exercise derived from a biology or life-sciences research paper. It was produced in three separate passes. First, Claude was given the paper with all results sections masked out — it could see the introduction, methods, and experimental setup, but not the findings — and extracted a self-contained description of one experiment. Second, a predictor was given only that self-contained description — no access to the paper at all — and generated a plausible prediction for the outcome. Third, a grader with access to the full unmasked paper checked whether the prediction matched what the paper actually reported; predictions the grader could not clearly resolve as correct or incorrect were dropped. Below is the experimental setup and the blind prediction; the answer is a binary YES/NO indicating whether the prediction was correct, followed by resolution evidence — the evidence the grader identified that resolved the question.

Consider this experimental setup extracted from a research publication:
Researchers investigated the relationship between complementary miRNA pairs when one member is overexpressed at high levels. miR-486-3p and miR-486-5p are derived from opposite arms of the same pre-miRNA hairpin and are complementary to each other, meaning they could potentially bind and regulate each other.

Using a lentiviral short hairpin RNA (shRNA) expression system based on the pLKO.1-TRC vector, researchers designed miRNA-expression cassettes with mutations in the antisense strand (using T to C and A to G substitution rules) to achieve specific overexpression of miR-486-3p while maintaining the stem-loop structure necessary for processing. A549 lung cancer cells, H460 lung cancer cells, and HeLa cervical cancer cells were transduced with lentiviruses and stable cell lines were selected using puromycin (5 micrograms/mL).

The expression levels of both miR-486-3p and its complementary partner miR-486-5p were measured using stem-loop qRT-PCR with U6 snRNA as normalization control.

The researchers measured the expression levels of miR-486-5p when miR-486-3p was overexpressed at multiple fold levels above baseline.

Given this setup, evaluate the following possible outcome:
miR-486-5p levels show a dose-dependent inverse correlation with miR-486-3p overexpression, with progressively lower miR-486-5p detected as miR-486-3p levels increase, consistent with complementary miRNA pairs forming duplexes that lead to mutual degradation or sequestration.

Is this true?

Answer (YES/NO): YES